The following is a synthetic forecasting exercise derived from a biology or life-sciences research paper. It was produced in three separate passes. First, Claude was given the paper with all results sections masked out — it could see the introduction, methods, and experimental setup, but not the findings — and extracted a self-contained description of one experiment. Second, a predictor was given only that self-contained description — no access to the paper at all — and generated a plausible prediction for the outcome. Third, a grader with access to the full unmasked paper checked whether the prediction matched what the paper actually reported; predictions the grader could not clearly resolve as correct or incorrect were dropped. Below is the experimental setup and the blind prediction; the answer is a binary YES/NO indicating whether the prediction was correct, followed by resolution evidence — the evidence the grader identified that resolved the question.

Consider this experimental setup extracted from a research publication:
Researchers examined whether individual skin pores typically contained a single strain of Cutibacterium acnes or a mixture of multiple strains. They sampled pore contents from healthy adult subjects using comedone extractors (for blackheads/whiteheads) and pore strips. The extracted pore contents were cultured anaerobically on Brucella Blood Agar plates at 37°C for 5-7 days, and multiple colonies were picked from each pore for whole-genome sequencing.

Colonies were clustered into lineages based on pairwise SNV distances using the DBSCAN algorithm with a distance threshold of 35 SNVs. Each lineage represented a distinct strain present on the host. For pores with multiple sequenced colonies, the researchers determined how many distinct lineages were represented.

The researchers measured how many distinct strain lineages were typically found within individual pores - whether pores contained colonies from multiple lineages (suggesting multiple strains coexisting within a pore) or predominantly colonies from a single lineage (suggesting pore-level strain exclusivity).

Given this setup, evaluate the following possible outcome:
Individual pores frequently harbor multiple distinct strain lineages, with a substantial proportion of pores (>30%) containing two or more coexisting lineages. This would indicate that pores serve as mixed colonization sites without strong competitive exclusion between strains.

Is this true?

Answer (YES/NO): NO